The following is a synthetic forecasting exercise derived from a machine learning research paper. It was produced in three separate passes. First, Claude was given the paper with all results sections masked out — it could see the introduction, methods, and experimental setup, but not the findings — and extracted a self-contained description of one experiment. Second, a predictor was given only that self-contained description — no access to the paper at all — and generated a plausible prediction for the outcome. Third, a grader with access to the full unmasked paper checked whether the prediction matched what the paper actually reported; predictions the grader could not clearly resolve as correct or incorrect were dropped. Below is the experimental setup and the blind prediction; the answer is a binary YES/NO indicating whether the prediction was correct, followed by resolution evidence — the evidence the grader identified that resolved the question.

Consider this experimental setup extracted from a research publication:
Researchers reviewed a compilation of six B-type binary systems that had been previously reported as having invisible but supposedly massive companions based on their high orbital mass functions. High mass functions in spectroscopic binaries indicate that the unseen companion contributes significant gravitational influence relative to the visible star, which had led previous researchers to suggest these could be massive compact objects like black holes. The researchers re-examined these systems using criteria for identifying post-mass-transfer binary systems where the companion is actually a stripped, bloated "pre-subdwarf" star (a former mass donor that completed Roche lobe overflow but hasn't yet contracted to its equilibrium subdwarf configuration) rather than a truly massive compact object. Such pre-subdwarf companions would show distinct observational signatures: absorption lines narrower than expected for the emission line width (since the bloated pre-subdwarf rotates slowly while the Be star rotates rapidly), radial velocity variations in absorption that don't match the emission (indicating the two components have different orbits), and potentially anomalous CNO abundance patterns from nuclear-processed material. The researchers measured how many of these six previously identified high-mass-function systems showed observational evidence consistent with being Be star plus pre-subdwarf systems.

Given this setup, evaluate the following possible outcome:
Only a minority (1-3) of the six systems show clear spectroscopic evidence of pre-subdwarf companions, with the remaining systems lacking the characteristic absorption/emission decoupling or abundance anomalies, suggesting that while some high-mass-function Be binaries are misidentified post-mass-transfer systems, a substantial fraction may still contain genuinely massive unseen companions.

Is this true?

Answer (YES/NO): NO